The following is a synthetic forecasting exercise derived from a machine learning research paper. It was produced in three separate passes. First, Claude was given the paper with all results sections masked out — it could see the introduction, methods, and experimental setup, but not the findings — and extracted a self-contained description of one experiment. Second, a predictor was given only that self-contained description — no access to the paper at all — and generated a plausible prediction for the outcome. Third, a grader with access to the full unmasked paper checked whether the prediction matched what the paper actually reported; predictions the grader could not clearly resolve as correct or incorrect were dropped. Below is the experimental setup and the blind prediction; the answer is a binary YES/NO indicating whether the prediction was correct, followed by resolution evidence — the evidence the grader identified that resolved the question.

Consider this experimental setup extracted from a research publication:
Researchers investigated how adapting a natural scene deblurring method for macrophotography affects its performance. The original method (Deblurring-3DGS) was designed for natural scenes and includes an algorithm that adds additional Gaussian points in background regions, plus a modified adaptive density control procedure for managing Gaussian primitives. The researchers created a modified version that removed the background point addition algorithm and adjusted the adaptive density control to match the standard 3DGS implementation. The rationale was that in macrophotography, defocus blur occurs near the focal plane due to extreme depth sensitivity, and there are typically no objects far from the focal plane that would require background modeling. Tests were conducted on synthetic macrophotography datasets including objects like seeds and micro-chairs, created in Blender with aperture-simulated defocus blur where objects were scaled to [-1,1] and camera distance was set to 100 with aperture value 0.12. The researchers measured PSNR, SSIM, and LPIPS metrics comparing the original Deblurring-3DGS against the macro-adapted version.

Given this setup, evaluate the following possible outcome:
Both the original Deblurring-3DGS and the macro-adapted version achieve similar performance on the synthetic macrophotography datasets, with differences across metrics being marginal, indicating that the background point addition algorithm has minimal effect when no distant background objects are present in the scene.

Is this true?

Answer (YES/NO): NO